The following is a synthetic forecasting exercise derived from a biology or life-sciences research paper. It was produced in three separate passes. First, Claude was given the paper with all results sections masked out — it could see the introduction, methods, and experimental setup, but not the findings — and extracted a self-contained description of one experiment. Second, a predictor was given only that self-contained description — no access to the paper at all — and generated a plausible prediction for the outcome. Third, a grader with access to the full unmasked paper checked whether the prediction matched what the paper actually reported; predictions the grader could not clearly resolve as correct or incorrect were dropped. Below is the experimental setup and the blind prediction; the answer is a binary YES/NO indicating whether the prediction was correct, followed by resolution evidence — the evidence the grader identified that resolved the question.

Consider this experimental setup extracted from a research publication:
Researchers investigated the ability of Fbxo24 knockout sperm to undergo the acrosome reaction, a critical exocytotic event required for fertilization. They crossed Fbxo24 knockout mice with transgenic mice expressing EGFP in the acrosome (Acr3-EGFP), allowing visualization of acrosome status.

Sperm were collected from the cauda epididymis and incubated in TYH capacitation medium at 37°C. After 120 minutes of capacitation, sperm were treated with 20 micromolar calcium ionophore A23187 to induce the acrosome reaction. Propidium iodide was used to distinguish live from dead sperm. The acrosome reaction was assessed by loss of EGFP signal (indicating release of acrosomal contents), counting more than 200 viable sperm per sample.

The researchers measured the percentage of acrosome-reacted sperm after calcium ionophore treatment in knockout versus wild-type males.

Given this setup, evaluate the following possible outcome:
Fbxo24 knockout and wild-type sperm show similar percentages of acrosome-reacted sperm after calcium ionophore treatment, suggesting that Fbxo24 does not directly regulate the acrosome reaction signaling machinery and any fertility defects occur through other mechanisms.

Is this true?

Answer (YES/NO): NO